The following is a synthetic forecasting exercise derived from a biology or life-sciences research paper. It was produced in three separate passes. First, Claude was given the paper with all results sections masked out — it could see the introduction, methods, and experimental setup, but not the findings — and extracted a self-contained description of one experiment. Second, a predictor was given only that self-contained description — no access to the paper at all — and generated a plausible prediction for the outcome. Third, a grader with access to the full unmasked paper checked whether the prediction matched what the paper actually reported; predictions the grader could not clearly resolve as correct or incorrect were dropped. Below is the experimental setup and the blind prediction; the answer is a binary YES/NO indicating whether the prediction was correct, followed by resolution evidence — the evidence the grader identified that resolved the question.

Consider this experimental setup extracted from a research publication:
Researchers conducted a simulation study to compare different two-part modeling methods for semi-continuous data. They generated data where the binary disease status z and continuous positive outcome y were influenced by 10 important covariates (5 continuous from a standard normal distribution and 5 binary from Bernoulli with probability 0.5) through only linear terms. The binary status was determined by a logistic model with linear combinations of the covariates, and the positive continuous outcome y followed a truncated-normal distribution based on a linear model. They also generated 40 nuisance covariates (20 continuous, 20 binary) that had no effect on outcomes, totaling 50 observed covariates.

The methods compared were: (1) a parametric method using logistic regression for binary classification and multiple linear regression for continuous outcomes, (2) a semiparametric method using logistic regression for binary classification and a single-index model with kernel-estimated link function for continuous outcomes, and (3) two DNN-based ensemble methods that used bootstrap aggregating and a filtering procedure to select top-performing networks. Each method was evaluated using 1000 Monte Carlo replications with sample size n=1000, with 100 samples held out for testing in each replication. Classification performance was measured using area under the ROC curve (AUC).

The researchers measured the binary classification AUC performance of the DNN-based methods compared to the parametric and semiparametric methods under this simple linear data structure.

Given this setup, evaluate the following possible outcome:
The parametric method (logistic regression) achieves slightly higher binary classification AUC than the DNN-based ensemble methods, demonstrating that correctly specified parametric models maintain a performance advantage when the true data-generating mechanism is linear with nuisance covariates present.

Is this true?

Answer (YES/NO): NO